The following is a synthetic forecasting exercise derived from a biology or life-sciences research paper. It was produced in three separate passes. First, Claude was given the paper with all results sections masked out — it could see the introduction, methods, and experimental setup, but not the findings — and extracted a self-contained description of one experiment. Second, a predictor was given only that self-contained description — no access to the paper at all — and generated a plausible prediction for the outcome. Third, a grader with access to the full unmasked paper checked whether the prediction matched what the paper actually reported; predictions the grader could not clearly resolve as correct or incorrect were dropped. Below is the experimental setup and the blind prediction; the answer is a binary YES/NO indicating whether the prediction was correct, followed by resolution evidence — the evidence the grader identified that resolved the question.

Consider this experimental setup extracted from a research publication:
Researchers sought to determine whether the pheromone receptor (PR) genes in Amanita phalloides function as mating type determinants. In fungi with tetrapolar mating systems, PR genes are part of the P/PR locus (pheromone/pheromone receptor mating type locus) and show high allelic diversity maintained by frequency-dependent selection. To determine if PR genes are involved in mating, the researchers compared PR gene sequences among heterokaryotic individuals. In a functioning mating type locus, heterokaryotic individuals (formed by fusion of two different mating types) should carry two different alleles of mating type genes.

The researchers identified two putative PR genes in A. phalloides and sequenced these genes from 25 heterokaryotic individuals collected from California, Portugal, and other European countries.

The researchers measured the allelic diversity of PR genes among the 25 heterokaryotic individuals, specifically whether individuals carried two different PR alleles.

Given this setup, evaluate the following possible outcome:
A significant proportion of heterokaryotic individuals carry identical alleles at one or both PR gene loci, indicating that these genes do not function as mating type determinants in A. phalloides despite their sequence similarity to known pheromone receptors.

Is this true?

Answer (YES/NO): YES